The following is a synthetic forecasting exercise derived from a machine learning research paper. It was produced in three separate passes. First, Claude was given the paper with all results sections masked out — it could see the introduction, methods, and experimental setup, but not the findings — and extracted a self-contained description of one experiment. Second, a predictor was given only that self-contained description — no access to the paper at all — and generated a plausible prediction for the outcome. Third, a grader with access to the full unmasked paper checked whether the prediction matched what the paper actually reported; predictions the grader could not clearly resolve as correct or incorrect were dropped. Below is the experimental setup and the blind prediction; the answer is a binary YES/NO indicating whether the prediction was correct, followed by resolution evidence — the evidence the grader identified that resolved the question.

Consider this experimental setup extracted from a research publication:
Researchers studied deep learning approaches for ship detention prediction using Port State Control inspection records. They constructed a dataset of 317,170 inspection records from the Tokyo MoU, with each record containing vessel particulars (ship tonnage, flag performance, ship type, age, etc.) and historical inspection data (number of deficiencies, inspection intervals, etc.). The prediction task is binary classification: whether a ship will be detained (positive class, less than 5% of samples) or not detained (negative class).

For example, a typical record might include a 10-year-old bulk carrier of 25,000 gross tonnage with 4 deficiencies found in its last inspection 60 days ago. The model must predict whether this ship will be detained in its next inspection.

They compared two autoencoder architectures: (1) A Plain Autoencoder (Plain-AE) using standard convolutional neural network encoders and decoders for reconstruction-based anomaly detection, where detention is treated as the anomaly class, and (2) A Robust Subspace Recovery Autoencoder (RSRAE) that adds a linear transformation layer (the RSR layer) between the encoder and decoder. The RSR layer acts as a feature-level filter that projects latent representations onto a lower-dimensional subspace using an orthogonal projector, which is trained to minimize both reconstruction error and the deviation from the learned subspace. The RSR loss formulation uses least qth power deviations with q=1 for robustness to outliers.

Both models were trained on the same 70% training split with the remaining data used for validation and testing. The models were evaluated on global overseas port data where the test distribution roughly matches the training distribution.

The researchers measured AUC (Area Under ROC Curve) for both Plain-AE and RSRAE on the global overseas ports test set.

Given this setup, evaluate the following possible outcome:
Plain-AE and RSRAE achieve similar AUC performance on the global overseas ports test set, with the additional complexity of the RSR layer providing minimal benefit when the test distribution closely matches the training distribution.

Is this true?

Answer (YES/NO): YES